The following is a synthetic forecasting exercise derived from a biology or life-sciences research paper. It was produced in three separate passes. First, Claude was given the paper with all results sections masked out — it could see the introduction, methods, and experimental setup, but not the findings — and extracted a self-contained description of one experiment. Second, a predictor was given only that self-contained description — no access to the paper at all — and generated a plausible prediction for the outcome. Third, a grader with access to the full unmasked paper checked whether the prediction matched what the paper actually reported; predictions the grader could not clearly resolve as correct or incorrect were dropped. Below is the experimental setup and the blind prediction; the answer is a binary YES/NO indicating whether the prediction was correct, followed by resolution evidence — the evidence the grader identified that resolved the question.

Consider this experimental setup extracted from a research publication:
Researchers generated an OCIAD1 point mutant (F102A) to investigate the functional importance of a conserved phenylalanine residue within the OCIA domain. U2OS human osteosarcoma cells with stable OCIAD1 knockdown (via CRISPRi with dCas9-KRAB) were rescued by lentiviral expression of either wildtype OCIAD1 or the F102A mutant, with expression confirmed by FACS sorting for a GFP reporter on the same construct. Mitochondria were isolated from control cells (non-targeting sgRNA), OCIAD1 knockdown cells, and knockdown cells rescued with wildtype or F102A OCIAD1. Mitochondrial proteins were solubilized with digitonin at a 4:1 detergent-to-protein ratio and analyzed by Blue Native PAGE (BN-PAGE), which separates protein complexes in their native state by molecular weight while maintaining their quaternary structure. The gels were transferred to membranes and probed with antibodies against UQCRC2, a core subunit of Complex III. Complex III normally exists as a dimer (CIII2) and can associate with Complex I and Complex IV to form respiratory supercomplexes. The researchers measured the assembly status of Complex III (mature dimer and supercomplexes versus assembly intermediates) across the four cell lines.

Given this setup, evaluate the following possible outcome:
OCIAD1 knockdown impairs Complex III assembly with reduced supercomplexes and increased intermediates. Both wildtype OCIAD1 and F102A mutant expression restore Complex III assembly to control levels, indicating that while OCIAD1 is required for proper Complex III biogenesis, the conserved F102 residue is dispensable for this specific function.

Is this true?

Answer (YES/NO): NO